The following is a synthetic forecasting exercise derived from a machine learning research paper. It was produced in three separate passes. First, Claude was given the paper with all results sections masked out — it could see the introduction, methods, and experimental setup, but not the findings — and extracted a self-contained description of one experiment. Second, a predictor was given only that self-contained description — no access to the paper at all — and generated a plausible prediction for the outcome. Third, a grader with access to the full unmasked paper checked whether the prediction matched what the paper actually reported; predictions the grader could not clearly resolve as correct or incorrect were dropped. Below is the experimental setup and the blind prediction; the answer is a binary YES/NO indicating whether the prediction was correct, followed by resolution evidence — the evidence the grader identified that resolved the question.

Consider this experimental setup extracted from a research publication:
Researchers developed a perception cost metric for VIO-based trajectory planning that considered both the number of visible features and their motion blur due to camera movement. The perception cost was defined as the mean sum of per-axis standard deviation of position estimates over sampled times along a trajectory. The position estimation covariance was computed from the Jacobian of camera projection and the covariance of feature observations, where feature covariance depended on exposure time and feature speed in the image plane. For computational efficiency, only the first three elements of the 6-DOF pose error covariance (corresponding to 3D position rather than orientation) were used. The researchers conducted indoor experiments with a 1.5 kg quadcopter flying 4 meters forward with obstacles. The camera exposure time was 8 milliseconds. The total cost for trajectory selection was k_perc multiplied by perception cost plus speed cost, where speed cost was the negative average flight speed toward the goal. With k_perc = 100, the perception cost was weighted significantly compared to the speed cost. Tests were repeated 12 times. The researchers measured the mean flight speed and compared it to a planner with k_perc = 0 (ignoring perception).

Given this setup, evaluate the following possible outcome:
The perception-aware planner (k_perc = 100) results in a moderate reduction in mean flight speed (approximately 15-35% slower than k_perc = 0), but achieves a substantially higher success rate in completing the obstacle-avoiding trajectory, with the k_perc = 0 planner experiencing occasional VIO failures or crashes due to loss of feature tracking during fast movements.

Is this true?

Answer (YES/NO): NO